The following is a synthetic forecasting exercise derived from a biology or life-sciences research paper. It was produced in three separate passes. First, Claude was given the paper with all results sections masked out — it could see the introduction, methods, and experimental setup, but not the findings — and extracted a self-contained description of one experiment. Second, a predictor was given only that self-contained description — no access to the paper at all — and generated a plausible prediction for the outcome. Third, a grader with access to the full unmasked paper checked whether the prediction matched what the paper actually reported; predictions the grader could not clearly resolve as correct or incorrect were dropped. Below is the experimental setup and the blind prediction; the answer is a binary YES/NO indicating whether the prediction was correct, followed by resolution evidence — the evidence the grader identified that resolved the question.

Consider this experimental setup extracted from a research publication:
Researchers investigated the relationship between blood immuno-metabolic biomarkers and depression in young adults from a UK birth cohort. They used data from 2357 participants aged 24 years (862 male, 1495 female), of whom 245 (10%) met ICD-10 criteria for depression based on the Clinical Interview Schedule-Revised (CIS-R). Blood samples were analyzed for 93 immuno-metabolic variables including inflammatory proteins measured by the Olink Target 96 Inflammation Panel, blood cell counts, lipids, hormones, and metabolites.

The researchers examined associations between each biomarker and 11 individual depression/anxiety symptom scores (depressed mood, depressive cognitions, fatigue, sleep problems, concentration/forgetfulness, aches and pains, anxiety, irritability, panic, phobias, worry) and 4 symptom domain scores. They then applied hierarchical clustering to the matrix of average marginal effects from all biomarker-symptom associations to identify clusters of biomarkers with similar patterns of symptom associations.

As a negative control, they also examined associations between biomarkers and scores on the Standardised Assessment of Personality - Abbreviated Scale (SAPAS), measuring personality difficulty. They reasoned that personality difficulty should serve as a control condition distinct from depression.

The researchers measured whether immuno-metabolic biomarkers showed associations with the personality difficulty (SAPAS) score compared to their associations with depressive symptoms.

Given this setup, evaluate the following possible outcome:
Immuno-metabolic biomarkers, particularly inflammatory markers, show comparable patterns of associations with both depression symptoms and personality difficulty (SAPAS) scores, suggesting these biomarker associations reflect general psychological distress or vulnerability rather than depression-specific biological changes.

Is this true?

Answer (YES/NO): NO